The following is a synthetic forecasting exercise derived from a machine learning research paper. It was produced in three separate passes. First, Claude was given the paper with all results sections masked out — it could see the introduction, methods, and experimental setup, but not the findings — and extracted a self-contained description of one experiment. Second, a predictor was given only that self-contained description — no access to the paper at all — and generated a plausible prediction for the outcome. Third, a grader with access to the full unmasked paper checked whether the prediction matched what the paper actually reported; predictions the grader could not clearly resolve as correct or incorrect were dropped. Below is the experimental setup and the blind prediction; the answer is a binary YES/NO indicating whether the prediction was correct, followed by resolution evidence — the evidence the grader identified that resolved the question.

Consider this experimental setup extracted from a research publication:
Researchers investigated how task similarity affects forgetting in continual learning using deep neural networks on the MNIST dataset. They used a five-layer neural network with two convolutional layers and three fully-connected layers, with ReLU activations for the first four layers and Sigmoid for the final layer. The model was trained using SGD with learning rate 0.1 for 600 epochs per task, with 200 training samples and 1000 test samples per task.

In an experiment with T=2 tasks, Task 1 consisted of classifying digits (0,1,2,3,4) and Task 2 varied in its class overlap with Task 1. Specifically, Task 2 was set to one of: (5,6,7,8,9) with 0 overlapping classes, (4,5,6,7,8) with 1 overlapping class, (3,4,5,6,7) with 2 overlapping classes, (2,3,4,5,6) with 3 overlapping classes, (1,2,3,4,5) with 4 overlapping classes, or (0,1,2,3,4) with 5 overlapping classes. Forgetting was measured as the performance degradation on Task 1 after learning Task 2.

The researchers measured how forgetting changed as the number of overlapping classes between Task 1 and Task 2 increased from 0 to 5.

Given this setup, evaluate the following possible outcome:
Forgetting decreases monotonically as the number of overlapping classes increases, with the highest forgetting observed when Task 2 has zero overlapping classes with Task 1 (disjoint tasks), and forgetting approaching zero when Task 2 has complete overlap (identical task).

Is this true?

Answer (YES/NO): YES